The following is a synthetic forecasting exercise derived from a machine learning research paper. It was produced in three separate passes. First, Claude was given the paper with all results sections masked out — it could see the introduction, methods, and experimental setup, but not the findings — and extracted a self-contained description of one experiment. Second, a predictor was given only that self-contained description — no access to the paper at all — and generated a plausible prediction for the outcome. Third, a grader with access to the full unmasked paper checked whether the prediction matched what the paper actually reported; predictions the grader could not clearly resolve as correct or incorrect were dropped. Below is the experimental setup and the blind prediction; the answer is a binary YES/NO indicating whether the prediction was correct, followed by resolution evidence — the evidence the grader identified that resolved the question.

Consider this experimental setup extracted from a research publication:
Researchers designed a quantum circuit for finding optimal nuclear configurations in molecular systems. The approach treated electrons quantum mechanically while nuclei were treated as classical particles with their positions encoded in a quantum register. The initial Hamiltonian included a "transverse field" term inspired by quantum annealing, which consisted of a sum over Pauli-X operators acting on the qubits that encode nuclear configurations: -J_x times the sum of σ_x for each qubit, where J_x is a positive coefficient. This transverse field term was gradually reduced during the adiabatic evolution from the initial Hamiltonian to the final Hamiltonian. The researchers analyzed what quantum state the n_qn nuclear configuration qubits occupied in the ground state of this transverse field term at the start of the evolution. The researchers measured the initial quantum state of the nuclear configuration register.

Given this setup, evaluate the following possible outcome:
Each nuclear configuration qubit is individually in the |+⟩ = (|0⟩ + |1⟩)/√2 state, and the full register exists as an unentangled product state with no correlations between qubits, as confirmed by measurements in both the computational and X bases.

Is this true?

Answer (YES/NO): NO